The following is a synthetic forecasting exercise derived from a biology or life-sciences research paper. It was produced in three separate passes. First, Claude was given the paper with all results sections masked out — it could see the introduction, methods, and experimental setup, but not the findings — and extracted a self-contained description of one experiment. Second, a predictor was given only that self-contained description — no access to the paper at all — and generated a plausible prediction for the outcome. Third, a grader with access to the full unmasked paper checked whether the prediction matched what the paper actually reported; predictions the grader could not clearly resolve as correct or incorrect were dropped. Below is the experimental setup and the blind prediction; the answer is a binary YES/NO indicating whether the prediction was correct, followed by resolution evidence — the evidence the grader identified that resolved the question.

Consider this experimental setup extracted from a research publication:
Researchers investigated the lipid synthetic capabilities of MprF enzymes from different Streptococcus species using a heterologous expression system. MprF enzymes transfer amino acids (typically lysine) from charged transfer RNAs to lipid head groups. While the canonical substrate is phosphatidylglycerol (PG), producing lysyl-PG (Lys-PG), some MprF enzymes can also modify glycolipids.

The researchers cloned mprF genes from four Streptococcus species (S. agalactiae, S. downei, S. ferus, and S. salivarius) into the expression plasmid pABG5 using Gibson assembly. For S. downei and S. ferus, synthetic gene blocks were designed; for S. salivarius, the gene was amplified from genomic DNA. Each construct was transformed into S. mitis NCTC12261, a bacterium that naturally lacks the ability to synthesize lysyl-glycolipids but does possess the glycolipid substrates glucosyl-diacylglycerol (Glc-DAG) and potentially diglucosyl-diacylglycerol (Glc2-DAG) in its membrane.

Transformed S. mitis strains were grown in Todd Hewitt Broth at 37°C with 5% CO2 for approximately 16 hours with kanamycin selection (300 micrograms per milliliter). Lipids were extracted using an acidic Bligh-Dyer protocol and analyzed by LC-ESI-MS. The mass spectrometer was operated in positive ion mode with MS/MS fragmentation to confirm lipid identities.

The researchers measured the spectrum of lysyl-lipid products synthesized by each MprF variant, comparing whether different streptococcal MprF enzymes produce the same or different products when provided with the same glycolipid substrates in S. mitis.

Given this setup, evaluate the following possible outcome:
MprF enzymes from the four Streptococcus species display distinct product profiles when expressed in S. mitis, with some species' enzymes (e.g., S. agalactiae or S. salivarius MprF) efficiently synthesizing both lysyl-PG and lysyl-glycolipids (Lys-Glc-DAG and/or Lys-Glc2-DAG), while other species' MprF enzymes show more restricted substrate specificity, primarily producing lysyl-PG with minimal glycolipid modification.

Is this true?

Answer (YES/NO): NO